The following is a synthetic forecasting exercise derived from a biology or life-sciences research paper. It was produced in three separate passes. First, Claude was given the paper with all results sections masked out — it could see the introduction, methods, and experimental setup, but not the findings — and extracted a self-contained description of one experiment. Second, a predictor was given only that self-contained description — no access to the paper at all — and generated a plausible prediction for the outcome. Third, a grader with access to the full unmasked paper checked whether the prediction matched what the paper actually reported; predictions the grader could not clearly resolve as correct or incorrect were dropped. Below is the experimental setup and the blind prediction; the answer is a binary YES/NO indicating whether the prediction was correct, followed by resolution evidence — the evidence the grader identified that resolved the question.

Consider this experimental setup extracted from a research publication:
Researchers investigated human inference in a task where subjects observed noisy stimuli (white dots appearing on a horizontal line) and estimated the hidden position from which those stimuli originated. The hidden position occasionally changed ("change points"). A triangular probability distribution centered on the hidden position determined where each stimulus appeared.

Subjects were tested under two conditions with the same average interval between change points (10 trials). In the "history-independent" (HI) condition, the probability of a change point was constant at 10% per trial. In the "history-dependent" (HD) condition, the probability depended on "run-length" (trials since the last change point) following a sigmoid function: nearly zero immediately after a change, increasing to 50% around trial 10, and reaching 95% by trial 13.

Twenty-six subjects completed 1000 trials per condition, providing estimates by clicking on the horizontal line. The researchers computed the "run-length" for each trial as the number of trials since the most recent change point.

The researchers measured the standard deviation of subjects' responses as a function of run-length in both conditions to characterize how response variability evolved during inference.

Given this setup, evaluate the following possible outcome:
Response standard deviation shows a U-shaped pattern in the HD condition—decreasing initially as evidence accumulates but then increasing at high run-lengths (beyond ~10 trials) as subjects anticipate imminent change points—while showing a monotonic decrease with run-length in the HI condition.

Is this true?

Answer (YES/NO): NO